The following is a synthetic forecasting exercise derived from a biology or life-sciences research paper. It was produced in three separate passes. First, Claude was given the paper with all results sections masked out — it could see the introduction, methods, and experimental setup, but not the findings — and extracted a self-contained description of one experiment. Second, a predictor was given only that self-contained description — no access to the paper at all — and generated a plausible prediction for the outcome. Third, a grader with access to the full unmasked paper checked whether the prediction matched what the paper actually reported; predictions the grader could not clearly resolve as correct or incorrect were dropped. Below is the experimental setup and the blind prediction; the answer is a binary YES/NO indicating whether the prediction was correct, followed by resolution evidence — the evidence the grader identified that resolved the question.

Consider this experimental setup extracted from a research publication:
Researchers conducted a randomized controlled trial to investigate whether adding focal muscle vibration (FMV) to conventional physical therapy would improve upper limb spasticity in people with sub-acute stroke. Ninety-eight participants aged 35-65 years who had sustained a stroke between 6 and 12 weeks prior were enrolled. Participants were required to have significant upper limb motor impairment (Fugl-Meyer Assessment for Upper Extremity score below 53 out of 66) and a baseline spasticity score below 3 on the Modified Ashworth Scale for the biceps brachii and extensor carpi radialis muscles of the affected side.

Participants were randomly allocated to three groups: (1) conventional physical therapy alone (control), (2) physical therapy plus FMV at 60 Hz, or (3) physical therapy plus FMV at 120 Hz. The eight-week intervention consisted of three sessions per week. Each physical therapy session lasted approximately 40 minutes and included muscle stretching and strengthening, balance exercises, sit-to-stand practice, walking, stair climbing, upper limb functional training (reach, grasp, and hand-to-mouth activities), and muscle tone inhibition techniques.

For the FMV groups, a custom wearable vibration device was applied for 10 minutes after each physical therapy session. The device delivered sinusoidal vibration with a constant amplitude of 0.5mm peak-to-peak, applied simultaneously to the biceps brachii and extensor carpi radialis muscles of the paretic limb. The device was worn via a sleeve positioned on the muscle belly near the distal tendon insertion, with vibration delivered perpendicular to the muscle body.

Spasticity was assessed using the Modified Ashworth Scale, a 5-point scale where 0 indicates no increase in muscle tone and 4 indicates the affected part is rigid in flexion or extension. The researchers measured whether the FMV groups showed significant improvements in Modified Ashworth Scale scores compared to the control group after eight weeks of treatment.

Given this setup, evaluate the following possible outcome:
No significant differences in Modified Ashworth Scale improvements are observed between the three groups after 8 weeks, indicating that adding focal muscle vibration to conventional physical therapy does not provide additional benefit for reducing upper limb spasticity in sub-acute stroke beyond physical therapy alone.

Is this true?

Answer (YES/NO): NO